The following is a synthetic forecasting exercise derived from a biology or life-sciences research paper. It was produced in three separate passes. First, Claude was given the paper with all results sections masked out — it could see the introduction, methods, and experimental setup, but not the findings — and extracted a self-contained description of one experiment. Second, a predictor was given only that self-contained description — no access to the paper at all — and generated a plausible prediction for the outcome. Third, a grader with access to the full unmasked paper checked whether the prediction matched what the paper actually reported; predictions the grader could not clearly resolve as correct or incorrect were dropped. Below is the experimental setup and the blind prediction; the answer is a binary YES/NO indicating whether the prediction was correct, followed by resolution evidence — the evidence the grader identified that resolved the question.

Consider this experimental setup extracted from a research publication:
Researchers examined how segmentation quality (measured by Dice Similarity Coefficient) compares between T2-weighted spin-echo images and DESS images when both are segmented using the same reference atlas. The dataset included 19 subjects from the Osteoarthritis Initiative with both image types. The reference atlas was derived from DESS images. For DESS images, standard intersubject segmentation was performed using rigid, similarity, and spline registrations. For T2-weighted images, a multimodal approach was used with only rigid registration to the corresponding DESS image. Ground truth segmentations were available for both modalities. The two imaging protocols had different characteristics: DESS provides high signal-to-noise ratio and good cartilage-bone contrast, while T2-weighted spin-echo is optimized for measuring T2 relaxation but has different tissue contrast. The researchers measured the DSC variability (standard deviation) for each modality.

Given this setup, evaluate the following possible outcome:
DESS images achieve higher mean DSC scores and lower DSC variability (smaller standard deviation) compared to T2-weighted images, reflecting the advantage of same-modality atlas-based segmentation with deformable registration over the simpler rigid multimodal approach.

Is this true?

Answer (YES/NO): YES